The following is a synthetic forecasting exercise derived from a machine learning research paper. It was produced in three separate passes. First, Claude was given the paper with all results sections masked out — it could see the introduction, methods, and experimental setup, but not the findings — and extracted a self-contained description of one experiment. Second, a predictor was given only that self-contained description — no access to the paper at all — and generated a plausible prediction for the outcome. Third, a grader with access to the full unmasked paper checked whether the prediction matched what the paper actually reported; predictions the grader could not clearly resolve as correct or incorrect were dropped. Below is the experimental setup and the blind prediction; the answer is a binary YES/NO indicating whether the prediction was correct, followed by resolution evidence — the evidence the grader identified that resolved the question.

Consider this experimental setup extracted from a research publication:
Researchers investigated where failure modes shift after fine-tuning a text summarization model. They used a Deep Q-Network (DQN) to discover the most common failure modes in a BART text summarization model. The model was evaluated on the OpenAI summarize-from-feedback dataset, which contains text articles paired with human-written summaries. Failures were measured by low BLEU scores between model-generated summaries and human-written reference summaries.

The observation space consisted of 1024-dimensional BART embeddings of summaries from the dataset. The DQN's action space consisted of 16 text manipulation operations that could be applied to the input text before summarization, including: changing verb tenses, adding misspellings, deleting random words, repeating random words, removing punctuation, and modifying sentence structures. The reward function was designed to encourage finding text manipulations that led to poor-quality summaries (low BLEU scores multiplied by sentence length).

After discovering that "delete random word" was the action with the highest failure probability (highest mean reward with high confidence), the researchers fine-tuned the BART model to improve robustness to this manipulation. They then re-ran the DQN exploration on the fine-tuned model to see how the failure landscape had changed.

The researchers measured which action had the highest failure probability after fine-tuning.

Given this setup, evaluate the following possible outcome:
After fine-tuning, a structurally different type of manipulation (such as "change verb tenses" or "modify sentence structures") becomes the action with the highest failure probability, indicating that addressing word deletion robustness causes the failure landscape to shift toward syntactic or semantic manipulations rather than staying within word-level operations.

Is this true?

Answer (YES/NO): NO